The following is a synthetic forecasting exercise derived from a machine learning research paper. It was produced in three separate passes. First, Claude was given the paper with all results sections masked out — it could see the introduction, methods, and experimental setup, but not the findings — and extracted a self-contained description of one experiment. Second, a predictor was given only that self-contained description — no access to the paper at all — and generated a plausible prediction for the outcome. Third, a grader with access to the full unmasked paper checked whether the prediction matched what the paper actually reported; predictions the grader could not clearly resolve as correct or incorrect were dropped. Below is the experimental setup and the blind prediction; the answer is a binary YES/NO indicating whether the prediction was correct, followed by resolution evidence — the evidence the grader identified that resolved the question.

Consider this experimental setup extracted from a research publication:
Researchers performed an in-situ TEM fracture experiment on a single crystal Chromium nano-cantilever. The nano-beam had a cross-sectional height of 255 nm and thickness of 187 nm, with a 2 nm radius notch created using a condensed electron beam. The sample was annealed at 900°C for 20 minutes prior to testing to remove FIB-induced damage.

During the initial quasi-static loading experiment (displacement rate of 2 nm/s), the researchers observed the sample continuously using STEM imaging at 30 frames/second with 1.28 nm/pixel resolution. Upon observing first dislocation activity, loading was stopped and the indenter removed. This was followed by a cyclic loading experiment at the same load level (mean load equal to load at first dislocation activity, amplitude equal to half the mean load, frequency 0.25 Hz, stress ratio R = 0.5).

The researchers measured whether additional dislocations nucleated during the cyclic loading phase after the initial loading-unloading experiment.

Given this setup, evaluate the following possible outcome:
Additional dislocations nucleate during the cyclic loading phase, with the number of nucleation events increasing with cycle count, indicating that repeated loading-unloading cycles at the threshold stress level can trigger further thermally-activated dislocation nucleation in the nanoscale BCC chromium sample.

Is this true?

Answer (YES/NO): NO